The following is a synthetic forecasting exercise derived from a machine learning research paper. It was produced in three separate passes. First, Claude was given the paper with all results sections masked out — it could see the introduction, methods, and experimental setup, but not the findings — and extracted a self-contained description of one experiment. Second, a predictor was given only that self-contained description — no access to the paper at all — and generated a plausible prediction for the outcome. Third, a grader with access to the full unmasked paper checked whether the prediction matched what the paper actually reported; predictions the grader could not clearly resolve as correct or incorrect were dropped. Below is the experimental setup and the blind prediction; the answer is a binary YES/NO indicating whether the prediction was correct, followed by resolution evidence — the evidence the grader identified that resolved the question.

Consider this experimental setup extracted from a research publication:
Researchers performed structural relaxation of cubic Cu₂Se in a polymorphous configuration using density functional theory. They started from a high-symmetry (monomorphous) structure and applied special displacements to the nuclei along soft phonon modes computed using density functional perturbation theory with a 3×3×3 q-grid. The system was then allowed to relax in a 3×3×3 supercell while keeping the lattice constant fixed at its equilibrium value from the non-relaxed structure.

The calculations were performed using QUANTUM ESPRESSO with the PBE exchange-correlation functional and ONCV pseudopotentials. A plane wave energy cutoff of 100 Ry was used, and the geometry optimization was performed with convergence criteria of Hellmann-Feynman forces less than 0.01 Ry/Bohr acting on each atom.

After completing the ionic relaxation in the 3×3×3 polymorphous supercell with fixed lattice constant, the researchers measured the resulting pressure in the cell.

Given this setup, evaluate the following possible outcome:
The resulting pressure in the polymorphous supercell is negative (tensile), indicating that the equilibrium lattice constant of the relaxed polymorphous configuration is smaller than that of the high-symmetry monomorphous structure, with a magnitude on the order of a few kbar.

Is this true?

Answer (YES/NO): NO